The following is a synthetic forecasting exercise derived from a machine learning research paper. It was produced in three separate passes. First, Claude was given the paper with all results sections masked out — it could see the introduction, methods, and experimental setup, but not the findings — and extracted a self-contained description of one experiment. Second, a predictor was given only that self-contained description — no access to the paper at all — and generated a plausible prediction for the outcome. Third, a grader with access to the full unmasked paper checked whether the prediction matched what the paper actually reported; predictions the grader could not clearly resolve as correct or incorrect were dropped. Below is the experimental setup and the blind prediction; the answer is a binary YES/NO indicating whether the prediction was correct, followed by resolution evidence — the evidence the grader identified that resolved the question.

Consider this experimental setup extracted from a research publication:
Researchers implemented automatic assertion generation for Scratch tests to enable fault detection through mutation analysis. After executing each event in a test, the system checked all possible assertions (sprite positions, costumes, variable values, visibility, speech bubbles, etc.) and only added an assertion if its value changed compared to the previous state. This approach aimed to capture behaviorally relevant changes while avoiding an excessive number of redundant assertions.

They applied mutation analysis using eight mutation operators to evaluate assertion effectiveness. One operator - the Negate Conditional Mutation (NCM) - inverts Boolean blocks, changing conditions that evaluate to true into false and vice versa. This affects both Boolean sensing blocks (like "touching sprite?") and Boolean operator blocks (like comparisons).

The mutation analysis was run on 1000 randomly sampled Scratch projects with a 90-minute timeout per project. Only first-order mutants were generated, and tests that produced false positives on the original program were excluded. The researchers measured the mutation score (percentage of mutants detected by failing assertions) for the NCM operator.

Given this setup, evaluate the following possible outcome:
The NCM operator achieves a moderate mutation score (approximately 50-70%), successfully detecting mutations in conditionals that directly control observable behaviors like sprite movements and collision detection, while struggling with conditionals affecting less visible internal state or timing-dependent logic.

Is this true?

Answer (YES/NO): NO